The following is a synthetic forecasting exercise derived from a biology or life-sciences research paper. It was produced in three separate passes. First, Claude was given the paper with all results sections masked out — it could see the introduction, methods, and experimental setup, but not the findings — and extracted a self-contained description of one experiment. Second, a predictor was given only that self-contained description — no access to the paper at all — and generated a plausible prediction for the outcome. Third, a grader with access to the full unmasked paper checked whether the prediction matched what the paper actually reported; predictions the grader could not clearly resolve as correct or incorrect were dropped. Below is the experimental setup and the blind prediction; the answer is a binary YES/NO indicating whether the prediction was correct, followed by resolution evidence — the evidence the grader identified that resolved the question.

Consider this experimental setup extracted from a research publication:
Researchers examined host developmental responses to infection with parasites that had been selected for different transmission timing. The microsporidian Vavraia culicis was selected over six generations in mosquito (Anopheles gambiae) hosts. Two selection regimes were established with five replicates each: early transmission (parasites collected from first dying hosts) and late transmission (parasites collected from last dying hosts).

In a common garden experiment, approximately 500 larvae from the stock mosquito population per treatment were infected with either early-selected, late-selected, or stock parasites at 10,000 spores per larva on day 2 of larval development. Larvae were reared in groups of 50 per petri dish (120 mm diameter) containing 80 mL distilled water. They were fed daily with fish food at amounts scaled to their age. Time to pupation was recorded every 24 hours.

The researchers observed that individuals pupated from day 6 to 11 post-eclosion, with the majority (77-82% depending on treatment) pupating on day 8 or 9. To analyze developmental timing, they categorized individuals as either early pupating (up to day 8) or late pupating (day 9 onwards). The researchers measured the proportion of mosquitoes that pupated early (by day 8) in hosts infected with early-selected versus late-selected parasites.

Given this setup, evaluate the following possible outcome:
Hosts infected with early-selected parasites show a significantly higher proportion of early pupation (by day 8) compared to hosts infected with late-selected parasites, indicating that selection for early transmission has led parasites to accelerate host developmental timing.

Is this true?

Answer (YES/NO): NO